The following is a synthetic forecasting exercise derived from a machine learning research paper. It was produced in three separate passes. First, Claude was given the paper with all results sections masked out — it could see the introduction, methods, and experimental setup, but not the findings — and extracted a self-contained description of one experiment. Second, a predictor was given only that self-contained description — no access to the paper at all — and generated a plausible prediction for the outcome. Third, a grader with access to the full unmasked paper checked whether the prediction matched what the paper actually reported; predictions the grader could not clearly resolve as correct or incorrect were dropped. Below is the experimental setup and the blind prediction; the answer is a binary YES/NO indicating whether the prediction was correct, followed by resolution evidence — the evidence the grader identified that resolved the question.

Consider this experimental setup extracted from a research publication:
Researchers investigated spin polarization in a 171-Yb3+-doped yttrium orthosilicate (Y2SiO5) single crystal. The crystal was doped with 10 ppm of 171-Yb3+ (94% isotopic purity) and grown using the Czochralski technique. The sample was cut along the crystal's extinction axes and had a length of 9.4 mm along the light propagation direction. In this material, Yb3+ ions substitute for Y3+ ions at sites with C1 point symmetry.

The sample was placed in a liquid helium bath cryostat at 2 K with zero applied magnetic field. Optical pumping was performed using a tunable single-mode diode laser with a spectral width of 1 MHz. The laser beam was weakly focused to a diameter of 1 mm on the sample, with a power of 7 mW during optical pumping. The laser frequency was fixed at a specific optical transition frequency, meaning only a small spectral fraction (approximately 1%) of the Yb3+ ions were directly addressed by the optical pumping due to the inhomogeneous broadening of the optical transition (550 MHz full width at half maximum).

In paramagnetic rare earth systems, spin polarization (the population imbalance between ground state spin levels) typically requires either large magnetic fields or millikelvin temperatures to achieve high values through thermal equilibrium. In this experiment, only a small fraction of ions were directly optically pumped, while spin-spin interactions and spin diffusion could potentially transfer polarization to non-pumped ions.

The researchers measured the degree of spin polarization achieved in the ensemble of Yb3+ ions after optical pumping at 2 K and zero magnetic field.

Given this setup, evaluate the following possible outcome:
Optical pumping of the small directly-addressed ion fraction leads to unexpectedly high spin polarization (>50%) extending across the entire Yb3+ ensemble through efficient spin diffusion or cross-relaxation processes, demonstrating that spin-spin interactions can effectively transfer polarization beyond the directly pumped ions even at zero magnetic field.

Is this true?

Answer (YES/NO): YES